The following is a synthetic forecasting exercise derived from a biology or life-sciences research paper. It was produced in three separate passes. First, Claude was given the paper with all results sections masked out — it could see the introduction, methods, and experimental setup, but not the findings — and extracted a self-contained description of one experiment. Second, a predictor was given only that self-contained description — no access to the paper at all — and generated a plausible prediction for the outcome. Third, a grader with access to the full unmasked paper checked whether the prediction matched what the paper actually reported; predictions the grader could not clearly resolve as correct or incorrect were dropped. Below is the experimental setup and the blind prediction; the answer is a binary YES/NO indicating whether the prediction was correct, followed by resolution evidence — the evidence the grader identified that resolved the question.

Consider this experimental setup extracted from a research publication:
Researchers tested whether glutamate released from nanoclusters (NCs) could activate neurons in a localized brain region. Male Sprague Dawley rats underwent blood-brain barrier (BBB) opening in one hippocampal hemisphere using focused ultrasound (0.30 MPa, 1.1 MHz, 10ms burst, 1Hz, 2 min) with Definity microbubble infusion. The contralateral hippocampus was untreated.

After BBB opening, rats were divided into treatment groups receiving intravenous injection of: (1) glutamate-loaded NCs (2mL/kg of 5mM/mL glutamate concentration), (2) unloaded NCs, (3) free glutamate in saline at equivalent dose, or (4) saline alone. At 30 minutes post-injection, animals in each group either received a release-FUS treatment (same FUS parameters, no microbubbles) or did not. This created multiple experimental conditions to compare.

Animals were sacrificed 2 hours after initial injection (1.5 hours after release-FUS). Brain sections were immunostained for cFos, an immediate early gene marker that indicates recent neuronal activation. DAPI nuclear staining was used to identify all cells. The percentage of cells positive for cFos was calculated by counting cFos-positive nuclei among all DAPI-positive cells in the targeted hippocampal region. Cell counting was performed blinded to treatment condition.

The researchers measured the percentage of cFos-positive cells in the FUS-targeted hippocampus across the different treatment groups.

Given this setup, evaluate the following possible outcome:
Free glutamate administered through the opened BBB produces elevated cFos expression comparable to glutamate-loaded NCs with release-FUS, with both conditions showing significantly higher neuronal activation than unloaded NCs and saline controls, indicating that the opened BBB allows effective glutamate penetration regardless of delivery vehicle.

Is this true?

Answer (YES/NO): NO